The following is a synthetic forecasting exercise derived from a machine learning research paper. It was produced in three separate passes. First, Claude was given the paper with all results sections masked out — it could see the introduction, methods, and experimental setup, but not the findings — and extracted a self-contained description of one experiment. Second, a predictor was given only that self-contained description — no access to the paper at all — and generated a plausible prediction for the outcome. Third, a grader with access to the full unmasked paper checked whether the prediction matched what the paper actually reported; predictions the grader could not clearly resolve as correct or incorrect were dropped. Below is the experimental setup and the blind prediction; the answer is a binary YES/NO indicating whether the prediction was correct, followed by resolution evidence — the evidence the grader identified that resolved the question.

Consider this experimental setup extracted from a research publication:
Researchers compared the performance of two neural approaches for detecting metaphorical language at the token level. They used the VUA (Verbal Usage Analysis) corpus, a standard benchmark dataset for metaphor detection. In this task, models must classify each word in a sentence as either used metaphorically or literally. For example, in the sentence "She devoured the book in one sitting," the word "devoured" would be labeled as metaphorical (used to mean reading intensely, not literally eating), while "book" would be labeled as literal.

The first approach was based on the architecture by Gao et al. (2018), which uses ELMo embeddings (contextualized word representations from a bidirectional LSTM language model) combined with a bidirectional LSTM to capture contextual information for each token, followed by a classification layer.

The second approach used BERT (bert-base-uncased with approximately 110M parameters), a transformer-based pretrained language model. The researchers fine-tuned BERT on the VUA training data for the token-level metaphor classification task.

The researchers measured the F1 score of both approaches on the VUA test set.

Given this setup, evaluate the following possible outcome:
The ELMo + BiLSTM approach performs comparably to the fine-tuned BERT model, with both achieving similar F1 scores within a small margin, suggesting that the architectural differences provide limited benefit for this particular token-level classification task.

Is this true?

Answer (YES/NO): YES